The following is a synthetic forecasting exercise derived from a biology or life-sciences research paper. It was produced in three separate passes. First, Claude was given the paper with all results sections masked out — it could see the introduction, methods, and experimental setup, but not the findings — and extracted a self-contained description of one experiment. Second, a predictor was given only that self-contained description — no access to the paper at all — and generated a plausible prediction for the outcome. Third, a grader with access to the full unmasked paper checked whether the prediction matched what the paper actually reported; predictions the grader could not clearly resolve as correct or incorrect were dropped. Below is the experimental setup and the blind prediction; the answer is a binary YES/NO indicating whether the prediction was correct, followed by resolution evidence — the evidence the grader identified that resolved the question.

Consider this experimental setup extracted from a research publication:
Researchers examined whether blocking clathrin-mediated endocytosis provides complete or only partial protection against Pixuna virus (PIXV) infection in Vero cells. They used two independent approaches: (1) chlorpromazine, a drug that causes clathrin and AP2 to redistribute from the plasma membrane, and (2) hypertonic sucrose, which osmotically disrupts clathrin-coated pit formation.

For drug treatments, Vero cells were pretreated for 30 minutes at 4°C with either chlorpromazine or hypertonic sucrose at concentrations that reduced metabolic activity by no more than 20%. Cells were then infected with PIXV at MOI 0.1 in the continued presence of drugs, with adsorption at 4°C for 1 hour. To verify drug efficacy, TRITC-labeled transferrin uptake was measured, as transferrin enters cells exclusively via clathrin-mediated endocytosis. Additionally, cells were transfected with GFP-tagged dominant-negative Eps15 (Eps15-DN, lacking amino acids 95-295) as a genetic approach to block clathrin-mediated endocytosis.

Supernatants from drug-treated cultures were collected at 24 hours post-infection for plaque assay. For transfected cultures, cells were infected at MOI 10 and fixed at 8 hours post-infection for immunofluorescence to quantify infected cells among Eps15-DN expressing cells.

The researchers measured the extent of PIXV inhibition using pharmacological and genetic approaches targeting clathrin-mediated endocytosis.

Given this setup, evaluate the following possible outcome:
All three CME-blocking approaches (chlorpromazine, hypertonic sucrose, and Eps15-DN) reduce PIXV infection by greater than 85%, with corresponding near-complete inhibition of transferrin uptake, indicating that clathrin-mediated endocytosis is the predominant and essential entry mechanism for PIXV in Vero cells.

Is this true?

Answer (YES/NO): NO